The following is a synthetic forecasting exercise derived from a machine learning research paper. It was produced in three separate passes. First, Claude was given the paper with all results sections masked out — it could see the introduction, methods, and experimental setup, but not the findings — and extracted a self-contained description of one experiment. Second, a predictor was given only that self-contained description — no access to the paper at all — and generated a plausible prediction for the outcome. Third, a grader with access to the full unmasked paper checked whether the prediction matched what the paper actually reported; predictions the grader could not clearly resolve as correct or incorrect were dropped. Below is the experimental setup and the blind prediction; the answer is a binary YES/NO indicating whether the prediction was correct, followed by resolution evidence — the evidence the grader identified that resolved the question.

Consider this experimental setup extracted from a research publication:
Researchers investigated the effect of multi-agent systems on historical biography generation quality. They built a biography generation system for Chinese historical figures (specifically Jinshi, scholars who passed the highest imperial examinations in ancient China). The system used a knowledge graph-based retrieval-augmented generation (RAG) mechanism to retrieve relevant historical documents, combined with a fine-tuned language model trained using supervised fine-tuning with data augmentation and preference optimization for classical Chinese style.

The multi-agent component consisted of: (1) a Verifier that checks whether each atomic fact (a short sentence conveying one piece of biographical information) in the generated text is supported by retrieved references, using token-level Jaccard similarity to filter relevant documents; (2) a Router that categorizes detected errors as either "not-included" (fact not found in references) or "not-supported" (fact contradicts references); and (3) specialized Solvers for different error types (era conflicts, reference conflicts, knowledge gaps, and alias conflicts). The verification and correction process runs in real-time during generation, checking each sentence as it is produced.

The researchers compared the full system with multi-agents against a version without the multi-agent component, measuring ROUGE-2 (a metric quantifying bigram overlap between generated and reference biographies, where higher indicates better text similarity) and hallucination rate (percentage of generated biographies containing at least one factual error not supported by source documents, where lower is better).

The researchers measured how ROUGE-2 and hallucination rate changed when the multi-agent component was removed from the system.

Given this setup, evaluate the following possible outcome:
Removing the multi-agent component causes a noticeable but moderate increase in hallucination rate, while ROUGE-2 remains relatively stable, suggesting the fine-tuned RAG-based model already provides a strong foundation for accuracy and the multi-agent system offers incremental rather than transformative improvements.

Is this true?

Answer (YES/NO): YES